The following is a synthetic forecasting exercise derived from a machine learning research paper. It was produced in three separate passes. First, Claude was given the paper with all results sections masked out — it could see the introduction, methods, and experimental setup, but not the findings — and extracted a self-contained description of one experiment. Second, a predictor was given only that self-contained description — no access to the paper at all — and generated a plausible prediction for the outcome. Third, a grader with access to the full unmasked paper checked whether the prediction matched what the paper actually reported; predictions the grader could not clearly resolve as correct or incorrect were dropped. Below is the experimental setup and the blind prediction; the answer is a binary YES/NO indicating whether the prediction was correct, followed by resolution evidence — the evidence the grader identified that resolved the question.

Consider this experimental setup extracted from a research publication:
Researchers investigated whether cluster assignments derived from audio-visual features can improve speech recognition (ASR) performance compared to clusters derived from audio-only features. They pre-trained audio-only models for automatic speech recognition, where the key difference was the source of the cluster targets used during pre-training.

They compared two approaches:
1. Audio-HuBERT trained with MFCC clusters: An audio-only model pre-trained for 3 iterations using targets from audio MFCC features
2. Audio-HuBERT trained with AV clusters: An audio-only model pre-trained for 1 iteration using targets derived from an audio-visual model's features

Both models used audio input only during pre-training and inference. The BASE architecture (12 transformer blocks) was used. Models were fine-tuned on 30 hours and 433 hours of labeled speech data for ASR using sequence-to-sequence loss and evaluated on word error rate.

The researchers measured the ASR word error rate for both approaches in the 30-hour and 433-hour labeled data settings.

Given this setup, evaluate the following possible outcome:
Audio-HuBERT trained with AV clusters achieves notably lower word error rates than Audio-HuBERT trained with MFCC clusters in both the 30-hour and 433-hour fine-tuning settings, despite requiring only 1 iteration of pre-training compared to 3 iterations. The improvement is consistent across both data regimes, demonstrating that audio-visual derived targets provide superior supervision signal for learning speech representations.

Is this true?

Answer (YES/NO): YES